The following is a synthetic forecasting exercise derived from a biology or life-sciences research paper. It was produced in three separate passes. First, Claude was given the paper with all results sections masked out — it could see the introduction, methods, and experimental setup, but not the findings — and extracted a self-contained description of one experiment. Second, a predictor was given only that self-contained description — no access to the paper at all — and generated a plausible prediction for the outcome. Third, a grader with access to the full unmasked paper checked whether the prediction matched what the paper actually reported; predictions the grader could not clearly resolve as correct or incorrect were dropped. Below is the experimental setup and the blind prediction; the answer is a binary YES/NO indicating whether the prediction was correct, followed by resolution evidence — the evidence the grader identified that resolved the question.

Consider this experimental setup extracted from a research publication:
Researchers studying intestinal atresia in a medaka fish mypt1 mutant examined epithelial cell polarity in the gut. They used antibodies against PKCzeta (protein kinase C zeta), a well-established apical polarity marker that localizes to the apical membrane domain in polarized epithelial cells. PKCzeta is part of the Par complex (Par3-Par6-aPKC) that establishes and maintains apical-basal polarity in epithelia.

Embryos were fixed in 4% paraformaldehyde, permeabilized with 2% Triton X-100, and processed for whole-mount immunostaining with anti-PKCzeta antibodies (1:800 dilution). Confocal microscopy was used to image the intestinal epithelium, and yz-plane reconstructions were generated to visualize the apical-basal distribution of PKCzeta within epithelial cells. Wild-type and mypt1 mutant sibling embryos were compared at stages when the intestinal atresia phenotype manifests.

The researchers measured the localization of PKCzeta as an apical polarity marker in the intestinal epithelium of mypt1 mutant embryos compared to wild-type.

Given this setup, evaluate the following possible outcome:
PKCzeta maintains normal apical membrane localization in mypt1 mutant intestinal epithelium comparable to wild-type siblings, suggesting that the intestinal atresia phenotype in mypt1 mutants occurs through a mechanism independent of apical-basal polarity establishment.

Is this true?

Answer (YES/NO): YES